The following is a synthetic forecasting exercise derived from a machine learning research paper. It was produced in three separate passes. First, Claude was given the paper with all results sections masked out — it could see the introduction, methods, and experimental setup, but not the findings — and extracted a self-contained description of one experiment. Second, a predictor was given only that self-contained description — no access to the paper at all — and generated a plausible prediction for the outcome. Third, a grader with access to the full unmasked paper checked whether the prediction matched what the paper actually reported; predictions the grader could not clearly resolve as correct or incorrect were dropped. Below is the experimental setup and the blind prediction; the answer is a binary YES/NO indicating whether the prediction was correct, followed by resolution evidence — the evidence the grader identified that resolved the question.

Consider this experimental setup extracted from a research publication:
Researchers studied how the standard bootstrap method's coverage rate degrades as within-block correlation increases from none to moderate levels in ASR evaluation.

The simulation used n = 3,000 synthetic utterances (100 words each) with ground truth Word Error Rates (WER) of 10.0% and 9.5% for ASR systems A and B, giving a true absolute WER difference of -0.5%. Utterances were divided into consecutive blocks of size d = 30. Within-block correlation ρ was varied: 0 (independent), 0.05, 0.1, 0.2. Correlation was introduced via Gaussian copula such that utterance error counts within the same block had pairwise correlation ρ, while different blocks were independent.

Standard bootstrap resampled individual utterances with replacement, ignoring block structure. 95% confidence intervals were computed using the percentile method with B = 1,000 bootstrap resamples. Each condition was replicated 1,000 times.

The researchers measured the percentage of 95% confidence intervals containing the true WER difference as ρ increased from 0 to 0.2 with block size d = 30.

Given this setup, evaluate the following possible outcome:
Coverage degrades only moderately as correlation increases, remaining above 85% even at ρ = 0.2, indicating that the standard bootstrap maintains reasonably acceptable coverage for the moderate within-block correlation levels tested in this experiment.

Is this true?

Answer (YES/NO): NO